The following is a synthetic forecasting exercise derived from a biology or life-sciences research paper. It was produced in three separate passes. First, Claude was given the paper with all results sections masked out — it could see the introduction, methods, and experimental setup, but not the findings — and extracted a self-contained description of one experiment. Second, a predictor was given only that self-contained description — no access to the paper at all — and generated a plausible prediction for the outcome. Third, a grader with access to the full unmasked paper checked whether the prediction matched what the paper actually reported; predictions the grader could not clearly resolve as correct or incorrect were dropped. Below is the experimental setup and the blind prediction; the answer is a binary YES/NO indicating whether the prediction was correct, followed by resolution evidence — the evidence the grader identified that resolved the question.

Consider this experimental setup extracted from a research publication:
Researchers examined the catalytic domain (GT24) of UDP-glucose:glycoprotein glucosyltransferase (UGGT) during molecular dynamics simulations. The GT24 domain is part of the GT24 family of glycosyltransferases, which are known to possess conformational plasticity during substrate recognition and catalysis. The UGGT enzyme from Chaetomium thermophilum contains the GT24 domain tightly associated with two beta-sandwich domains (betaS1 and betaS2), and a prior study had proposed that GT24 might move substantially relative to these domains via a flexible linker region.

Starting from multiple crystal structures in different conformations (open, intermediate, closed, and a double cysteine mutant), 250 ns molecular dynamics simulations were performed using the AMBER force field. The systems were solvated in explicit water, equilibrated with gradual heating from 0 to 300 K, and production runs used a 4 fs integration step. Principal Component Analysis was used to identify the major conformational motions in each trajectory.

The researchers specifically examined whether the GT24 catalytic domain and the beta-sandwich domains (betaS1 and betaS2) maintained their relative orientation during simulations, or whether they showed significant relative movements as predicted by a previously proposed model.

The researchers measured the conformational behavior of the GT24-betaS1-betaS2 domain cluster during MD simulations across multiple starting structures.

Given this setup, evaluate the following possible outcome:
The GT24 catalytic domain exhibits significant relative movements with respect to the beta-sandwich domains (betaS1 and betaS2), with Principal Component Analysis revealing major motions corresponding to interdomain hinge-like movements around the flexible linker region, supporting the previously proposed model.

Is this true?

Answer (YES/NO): NO